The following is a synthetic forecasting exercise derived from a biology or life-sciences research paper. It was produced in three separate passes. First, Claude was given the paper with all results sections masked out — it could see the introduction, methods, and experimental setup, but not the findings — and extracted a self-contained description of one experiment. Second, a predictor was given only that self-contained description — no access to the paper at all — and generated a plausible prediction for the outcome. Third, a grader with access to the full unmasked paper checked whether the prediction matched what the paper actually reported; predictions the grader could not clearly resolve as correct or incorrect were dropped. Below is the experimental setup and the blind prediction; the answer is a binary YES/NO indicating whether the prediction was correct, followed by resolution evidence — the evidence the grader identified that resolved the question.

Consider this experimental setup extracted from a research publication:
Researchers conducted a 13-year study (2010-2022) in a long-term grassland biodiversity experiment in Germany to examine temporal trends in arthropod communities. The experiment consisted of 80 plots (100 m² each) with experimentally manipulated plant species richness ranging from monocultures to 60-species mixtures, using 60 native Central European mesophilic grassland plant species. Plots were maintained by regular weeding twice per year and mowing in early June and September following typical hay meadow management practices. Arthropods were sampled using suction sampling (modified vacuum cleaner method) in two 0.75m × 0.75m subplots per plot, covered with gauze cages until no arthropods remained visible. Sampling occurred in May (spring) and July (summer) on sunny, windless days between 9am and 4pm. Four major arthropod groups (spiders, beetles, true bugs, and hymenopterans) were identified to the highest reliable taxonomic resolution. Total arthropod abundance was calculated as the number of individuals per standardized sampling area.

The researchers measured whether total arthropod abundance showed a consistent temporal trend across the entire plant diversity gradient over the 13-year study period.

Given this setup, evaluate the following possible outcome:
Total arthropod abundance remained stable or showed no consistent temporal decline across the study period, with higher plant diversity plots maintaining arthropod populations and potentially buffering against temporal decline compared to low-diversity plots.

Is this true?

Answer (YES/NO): NO